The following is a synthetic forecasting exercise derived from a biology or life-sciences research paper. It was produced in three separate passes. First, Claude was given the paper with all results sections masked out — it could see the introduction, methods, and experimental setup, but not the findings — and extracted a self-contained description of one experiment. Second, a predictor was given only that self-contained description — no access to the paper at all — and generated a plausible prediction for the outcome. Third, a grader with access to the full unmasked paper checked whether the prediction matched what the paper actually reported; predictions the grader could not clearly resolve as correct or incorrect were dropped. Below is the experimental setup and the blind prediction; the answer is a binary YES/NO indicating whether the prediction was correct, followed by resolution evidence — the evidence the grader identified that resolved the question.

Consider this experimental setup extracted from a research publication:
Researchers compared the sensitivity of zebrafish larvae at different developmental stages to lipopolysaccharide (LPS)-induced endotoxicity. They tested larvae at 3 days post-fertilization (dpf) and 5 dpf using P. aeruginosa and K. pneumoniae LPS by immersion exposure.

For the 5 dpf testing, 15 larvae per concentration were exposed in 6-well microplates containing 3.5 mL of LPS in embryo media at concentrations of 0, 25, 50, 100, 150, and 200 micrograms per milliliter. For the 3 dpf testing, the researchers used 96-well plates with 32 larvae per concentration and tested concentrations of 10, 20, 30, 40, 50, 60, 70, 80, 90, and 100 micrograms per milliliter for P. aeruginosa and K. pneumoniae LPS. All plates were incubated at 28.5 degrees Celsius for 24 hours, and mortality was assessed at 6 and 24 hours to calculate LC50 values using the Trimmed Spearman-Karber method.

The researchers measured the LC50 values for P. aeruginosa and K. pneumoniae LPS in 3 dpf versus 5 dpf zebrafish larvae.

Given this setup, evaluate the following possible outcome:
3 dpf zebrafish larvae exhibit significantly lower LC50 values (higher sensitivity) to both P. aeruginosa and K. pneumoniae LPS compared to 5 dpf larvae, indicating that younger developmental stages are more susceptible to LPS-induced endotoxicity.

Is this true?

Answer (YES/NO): NO